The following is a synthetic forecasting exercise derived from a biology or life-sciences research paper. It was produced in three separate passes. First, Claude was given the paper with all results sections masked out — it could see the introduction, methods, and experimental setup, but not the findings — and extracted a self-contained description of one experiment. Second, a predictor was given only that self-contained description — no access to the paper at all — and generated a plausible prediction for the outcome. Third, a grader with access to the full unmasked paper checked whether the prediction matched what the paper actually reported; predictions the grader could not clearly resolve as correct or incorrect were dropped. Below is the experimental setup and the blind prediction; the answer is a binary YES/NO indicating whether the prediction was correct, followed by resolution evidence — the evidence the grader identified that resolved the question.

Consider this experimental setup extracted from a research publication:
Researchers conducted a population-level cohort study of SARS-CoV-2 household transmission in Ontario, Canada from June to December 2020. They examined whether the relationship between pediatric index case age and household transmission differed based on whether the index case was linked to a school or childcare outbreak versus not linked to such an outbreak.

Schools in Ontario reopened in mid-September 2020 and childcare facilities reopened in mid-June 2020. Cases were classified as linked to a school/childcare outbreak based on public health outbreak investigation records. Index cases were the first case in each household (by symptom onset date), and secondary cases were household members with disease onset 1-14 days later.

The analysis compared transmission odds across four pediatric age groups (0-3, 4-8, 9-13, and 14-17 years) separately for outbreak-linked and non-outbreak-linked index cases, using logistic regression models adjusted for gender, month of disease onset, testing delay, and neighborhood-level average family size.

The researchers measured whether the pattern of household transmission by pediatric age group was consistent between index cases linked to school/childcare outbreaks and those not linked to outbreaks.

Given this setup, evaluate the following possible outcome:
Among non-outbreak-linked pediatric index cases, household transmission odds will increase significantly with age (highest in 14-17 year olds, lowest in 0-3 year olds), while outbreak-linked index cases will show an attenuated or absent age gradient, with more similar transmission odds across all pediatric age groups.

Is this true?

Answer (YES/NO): NO